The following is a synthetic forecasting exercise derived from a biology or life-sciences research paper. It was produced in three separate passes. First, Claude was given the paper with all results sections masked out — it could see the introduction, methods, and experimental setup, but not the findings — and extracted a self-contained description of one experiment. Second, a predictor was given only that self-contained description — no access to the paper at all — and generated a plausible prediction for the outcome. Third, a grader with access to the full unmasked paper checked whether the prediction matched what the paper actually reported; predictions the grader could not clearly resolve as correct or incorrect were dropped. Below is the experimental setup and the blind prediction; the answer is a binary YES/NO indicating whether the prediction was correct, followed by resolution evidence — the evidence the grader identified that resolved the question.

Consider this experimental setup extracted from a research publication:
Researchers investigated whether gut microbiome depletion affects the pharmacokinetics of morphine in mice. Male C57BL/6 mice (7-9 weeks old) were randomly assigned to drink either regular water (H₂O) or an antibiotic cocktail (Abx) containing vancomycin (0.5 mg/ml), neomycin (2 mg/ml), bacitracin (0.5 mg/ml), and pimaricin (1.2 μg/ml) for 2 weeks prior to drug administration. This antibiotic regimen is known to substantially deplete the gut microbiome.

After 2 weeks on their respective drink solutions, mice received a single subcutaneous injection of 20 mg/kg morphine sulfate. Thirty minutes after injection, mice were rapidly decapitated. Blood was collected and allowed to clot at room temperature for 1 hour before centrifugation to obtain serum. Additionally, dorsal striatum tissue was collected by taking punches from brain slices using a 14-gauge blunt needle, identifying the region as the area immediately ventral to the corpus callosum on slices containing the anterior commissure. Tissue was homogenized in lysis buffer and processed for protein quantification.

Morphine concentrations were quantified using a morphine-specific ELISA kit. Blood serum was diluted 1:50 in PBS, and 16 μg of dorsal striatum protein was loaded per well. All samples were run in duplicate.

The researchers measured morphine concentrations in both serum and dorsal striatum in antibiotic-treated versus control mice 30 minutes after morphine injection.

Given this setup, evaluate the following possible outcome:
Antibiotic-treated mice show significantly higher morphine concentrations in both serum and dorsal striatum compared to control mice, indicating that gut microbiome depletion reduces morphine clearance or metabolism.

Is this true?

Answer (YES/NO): NO